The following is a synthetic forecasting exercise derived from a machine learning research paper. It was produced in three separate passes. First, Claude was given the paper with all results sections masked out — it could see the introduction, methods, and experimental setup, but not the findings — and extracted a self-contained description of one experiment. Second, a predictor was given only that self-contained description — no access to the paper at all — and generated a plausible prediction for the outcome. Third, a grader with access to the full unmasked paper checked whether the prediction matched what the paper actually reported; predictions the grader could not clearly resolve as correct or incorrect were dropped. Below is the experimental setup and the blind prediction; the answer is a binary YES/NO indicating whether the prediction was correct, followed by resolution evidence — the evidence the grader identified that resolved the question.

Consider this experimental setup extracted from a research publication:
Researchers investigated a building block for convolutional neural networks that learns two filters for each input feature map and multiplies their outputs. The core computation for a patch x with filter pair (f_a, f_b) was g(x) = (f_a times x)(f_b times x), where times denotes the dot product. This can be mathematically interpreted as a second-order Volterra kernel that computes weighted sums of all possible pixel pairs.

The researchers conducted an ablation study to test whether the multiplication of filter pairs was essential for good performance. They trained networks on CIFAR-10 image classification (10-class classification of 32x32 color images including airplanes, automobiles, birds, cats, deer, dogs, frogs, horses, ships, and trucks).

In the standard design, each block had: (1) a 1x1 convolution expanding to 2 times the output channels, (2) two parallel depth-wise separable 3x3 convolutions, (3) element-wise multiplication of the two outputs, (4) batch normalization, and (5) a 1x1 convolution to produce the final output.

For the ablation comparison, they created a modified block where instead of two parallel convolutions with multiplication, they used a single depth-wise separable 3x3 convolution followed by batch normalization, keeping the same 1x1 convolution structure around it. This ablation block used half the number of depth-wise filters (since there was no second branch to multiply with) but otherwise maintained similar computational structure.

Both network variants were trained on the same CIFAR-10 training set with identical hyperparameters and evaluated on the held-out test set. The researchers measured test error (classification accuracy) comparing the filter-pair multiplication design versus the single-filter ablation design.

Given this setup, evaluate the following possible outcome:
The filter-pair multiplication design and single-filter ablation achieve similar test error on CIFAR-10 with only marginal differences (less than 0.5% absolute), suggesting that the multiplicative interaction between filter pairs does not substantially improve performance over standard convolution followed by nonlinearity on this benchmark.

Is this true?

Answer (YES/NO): NO